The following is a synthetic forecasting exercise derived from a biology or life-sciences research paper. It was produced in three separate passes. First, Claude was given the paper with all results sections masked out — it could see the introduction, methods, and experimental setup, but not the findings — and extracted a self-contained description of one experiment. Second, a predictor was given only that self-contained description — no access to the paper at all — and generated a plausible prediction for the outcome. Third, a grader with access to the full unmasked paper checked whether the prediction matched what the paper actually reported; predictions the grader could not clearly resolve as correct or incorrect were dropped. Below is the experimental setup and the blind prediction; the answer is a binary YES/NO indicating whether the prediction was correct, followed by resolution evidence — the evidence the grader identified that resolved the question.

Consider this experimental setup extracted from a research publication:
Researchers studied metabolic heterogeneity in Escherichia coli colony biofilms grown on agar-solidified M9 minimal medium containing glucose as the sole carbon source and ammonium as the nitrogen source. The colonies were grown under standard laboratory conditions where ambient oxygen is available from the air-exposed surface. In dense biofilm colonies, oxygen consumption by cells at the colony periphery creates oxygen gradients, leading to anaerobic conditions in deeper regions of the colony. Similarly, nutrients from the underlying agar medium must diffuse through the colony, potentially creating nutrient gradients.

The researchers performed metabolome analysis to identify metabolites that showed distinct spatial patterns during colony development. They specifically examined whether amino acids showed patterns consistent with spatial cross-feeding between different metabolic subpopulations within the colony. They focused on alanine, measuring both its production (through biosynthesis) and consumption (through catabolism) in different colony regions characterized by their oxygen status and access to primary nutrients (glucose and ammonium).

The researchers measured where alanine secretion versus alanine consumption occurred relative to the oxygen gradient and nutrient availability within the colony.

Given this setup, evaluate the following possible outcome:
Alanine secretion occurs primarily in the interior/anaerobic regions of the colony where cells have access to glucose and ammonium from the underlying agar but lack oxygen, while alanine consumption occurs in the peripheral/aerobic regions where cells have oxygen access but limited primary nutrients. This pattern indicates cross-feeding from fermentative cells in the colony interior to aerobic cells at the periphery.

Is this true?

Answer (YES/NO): YES